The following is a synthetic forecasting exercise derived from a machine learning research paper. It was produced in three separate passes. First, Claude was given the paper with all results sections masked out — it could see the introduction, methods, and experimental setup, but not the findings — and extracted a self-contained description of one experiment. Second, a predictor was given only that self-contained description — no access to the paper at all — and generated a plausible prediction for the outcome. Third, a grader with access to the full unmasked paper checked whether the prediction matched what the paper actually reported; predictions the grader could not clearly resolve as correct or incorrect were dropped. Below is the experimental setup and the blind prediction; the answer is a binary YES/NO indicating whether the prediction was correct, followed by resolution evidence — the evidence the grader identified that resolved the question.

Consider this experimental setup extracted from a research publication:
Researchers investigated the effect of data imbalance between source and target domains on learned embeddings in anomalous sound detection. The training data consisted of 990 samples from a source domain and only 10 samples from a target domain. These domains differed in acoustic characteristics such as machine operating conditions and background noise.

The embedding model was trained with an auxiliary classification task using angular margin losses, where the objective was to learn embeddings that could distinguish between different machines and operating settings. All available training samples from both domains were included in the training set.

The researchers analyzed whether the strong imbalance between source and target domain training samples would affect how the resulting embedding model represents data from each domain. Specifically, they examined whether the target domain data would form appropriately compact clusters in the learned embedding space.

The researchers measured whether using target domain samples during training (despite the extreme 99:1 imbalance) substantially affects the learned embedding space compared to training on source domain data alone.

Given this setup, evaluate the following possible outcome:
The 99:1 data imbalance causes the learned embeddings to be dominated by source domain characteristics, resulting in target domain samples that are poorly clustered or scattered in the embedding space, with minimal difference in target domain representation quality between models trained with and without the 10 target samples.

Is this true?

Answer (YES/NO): YES